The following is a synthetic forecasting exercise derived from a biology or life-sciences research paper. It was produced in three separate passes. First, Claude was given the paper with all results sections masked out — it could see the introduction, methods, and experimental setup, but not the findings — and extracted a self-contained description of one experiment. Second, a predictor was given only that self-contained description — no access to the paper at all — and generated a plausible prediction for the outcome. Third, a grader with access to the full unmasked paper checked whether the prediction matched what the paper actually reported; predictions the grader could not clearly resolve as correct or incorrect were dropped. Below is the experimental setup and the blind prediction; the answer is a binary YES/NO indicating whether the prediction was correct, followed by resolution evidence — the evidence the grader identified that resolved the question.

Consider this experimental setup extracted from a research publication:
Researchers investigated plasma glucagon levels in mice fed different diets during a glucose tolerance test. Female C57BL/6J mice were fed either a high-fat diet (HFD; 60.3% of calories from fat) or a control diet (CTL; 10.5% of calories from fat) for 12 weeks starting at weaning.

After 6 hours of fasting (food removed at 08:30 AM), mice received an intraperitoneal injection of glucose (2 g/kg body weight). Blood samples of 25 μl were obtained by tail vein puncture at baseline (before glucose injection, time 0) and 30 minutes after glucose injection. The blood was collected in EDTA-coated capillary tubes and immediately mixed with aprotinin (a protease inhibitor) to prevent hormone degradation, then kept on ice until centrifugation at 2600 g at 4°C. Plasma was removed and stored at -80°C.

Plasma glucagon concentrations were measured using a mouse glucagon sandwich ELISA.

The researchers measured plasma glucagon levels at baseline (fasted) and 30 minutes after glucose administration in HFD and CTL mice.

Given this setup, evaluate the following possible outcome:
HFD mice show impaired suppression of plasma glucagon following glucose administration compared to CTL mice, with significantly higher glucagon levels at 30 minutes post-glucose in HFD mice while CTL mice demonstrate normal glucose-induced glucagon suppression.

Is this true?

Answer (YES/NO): NO